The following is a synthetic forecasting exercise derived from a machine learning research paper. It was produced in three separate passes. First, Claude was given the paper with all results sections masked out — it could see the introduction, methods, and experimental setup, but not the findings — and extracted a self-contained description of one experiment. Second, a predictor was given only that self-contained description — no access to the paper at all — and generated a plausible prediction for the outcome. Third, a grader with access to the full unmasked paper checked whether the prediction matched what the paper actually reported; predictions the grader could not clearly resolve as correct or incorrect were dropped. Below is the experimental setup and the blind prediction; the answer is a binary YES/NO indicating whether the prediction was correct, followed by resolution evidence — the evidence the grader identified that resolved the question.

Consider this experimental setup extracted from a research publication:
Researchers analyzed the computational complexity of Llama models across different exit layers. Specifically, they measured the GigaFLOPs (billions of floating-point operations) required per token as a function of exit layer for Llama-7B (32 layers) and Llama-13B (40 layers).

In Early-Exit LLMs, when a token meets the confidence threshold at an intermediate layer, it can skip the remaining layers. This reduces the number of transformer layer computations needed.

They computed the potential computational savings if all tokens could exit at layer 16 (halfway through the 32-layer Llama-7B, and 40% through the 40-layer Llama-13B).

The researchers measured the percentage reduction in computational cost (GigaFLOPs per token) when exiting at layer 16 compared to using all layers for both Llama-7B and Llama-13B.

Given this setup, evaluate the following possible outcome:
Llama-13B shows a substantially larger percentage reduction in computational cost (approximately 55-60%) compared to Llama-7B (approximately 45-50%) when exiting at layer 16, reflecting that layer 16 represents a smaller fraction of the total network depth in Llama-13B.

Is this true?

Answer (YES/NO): YES